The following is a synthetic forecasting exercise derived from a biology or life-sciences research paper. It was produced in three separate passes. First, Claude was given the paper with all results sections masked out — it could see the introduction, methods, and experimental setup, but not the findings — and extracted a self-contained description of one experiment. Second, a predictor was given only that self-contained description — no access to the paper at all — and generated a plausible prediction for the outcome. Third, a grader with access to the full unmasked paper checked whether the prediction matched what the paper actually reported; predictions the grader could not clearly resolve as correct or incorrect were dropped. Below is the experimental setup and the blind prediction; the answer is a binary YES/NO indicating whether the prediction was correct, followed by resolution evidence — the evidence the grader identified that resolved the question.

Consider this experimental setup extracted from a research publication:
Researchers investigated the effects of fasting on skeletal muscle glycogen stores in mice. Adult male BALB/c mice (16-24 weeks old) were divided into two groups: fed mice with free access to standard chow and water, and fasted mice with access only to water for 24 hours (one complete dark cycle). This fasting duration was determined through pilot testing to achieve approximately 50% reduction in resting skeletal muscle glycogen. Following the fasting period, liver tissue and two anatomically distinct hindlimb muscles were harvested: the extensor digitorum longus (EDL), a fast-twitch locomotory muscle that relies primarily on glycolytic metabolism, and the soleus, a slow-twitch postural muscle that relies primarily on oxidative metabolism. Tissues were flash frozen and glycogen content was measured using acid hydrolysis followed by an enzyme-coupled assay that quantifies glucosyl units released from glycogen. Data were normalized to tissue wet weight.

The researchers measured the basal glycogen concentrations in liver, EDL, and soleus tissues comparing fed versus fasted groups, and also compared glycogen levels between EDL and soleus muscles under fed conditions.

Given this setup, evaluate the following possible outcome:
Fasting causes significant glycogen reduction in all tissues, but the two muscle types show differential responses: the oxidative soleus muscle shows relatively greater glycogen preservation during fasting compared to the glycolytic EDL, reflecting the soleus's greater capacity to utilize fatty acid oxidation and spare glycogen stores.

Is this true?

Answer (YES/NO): YES